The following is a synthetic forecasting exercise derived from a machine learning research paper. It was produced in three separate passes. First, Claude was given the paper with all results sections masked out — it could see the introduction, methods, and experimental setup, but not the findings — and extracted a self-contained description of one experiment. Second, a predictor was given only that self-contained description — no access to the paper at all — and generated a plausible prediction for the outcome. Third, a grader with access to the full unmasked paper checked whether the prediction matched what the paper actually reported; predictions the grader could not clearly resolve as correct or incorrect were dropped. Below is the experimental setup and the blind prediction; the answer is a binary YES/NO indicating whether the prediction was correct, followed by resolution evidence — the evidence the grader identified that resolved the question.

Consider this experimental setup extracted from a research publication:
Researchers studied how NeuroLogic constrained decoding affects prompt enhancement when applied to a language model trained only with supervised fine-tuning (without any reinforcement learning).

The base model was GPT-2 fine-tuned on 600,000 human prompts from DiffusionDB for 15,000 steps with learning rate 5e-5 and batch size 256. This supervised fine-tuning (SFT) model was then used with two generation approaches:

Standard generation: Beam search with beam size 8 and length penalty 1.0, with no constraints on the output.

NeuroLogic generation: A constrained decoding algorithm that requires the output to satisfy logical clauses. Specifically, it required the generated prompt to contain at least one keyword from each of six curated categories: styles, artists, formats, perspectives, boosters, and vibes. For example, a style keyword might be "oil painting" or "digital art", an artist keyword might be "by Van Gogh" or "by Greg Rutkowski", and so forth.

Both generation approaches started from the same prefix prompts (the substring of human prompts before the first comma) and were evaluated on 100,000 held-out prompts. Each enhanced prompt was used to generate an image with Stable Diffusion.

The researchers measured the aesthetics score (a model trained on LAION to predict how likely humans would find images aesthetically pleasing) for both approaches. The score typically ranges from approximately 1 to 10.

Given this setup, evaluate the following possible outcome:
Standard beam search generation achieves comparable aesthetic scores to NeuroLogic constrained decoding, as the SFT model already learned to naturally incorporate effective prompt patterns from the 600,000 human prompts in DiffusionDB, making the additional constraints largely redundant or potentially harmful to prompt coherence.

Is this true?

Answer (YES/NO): NO